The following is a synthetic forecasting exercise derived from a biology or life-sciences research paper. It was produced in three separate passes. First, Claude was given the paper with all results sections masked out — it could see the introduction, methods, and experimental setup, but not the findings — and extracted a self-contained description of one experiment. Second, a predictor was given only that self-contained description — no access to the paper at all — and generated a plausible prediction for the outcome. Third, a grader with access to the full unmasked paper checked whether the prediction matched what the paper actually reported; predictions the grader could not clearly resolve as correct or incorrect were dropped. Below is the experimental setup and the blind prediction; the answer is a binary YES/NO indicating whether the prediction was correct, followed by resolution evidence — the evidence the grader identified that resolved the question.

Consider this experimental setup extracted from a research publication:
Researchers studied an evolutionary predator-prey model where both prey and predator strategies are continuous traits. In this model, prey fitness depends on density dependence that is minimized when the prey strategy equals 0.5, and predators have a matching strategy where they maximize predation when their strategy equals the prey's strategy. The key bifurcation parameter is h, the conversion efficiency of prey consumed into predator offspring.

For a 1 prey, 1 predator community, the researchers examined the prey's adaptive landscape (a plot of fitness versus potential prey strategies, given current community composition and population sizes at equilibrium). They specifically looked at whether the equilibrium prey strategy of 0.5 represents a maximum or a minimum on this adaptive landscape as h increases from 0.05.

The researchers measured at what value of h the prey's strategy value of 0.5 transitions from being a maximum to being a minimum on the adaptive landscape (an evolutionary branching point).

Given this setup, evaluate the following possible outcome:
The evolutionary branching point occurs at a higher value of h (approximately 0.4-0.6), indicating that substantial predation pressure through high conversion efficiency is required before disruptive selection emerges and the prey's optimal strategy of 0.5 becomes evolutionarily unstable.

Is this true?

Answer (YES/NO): NO